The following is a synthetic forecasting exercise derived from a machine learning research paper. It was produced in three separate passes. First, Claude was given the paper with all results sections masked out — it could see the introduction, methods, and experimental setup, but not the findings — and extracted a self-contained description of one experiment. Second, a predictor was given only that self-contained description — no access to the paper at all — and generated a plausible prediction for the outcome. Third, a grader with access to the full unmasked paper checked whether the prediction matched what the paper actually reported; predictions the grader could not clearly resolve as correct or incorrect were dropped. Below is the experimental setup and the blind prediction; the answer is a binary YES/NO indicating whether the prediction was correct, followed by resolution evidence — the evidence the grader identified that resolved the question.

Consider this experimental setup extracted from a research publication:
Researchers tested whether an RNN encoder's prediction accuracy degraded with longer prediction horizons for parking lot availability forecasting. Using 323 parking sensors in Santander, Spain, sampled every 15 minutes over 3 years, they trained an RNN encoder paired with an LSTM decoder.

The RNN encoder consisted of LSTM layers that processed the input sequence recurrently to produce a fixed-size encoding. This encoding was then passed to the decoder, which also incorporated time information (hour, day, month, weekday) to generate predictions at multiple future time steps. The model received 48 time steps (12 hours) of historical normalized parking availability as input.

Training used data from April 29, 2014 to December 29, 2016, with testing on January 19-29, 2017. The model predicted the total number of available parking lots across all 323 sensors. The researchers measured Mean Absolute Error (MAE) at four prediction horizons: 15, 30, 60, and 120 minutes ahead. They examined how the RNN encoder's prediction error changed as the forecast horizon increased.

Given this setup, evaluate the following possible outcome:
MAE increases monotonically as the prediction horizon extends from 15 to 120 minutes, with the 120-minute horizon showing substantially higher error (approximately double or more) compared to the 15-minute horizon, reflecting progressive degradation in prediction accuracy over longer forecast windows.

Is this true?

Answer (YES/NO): NO